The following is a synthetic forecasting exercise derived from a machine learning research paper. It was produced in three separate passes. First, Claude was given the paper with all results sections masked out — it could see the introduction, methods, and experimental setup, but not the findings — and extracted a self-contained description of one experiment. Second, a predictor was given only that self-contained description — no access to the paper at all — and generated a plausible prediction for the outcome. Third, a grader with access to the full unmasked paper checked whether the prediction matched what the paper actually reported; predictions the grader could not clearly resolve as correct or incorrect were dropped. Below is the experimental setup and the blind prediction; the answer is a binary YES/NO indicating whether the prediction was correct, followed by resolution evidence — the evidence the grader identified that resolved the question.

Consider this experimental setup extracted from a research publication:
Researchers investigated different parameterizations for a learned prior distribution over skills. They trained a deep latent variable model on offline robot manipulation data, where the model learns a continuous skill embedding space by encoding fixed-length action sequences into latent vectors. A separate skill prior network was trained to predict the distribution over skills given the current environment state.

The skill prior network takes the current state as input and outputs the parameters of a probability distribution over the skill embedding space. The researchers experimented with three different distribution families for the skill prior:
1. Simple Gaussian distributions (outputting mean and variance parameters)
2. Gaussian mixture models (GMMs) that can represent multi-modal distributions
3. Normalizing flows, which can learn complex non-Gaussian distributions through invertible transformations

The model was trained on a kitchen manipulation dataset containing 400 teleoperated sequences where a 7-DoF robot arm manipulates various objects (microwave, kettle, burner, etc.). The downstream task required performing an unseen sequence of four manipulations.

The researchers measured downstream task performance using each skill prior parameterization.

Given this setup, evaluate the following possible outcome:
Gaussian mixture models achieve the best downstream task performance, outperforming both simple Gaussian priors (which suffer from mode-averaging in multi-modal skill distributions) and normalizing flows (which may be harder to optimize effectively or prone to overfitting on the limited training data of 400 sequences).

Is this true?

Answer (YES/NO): NO